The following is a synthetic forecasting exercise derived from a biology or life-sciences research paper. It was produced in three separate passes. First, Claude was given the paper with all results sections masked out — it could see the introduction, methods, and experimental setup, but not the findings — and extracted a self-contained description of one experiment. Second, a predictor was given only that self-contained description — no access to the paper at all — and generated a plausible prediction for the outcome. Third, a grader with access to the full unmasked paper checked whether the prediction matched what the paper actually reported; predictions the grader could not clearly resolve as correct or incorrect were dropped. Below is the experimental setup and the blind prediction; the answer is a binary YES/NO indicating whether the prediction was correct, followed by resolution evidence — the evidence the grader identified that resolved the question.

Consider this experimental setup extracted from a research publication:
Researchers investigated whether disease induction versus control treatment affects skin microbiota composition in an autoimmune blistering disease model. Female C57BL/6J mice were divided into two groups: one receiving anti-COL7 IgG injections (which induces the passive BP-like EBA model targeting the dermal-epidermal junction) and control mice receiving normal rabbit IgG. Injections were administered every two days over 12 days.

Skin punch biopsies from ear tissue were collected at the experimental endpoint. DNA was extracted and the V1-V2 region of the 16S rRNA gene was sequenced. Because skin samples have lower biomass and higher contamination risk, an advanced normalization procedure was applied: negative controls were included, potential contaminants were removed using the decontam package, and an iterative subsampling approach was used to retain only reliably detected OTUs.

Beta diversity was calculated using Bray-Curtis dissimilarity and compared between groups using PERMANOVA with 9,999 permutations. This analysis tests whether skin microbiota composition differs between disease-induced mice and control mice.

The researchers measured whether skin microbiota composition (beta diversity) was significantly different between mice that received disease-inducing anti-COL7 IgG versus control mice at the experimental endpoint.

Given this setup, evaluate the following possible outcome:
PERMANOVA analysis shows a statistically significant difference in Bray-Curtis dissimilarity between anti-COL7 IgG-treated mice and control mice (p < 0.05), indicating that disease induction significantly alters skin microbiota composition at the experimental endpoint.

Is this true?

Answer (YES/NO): YES